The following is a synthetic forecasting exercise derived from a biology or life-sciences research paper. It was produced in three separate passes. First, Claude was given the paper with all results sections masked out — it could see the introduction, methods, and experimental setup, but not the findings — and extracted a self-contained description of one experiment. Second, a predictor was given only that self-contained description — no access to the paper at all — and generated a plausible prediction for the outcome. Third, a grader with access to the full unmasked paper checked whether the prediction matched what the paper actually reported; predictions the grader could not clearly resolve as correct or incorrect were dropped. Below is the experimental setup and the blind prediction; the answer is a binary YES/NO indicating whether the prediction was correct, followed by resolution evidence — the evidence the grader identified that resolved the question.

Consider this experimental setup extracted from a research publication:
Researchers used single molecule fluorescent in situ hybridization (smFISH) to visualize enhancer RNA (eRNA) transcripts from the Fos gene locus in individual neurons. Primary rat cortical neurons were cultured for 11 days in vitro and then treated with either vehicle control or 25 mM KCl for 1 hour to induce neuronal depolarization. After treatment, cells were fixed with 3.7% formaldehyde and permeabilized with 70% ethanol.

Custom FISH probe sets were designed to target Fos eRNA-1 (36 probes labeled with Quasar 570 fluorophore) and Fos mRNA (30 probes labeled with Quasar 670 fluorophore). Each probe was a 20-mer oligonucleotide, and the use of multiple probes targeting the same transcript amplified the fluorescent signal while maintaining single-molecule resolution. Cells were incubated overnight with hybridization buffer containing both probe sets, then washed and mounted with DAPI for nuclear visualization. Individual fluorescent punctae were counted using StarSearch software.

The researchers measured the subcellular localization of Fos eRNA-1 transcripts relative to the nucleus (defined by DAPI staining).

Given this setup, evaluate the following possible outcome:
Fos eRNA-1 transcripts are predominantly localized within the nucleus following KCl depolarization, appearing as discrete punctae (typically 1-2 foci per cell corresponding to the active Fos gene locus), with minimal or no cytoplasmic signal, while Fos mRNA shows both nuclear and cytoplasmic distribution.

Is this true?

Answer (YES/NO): NO